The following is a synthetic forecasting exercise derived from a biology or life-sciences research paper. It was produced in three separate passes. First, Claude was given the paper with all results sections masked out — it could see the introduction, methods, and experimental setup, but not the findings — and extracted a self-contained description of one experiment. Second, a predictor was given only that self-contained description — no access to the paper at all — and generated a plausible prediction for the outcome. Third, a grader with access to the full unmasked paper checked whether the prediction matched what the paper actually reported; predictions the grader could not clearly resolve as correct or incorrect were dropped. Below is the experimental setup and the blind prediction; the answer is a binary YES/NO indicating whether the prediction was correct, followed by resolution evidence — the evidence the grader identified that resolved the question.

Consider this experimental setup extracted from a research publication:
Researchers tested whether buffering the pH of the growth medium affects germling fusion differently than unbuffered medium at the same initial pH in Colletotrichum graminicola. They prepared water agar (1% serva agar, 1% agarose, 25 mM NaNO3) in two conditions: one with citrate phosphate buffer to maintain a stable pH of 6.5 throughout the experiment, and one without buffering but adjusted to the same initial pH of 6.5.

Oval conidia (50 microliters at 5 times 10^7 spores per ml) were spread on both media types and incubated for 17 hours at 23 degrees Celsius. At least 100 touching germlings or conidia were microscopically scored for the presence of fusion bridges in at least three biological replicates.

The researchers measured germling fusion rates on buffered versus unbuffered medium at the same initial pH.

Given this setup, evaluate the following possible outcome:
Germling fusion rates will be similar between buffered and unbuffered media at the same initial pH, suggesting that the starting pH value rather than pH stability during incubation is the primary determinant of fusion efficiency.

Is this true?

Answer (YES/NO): NO